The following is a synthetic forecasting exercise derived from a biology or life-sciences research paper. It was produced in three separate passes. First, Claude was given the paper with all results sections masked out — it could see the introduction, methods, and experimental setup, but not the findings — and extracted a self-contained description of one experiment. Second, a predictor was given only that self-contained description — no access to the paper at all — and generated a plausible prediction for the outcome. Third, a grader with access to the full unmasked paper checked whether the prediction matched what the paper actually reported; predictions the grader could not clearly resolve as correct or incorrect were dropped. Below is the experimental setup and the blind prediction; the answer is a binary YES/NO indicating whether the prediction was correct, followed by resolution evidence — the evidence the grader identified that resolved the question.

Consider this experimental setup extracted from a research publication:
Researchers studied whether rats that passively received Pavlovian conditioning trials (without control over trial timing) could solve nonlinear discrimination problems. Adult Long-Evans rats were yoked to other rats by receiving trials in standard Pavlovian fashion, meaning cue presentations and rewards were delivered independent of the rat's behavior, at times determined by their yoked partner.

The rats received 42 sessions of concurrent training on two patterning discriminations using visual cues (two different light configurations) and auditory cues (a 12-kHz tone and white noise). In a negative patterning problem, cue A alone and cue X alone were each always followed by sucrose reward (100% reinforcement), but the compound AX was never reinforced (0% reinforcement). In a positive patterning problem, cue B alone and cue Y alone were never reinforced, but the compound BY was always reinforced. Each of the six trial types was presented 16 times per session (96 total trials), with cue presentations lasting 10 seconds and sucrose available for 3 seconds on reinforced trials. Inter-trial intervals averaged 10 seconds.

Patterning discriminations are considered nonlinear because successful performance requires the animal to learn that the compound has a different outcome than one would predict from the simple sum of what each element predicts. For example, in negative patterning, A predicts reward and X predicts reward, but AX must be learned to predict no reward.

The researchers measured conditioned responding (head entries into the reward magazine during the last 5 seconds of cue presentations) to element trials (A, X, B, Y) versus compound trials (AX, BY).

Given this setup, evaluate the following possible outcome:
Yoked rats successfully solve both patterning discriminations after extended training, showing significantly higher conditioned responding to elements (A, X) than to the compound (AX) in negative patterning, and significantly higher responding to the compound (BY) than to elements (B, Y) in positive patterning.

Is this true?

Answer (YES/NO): YES